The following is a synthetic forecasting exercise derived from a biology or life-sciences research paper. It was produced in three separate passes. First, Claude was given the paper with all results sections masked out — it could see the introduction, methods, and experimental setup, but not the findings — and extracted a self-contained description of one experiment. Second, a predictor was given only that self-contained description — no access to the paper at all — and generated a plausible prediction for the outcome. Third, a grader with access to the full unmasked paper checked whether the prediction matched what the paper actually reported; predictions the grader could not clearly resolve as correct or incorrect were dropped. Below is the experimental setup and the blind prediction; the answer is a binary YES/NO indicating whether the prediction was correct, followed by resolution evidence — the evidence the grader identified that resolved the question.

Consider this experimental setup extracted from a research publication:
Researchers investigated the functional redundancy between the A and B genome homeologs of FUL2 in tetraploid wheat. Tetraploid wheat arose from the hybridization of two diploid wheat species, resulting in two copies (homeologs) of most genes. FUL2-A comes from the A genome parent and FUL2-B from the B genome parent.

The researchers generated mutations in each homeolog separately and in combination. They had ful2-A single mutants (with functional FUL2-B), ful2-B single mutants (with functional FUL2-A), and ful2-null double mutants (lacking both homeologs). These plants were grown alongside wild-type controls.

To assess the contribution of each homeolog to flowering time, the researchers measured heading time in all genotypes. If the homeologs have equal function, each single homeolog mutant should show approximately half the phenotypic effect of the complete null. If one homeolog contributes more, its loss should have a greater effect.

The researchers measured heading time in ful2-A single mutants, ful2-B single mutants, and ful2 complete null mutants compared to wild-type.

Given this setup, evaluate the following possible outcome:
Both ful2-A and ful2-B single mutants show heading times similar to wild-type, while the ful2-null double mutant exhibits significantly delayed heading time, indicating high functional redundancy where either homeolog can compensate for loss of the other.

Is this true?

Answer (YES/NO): NO